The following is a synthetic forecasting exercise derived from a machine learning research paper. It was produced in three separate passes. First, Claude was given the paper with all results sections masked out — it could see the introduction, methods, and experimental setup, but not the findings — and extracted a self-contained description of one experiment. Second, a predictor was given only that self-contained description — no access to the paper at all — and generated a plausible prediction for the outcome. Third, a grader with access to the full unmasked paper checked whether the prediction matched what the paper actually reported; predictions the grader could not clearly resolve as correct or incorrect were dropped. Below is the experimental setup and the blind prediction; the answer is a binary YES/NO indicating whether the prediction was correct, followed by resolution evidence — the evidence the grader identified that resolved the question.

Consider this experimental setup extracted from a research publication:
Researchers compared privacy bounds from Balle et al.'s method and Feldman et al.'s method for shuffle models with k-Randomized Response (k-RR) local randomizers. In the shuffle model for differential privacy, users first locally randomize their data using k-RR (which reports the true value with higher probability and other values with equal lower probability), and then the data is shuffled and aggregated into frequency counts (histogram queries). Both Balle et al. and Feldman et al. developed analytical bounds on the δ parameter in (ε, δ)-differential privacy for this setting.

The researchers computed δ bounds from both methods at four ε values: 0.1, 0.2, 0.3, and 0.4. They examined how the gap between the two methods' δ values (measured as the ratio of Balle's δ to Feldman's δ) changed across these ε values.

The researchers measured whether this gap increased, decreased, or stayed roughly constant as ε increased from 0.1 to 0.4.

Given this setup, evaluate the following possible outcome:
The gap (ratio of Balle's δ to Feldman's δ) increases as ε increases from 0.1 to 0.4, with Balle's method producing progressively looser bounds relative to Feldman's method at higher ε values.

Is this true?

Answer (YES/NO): YES